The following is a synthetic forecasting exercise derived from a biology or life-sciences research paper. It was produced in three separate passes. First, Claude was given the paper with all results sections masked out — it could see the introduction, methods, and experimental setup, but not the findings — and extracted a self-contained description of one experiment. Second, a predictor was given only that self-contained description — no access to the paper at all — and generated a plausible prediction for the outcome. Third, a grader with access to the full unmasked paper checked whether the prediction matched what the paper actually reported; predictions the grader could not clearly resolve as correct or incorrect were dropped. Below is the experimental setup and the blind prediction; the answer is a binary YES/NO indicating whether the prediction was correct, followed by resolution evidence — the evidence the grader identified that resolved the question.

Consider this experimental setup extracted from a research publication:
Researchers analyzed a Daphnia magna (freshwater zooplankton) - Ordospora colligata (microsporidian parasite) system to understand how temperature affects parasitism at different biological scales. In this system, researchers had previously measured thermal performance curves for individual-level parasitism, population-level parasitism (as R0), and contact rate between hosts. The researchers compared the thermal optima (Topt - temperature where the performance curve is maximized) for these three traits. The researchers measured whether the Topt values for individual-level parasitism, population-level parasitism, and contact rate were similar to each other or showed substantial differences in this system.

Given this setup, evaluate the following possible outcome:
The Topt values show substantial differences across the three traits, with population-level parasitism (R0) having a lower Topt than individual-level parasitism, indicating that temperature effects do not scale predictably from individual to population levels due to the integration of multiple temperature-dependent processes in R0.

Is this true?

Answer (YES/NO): NO